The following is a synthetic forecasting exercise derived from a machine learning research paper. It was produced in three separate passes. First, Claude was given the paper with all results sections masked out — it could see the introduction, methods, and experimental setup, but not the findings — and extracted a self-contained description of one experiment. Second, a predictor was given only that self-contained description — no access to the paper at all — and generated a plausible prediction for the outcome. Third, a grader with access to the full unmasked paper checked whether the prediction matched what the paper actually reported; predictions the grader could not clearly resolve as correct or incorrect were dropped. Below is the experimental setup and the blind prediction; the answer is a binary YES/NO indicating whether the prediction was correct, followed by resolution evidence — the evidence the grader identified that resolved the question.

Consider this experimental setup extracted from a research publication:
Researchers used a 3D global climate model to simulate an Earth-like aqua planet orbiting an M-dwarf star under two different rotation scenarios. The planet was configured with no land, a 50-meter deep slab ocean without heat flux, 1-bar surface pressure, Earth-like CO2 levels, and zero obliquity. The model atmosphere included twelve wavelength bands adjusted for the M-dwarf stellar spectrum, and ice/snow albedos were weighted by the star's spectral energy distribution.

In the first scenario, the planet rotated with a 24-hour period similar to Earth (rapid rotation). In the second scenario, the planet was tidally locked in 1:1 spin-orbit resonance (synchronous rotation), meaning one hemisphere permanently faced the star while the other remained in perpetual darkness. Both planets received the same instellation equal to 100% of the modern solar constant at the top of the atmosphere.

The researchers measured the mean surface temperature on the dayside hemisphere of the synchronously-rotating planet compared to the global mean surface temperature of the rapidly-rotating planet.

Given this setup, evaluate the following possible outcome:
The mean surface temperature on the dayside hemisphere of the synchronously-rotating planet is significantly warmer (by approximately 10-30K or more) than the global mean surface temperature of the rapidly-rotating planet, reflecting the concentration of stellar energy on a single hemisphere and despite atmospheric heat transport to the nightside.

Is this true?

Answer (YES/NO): NO